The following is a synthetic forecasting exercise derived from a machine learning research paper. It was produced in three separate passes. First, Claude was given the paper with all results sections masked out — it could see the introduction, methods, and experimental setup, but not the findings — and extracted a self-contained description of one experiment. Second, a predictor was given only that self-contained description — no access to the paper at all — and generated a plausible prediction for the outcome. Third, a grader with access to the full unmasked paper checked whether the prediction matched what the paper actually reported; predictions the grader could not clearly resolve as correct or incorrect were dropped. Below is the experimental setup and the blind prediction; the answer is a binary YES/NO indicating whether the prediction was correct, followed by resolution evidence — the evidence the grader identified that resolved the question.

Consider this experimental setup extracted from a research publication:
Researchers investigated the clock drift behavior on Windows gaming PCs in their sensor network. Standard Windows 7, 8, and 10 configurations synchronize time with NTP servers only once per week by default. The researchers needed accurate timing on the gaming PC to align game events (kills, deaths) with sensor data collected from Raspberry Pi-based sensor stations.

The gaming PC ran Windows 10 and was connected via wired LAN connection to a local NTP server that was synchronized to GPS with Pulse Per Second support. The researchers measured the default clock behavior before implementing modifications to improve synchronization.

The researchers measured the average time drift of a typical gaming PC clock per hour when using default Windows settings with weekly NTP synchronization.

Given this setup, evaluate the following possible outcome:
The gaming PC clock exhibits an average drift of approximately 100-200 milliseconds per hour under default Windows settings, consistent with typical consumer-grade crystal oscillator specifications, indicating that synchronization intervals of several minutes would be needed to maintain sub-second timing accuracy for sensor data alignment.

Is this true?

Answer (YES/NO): NO